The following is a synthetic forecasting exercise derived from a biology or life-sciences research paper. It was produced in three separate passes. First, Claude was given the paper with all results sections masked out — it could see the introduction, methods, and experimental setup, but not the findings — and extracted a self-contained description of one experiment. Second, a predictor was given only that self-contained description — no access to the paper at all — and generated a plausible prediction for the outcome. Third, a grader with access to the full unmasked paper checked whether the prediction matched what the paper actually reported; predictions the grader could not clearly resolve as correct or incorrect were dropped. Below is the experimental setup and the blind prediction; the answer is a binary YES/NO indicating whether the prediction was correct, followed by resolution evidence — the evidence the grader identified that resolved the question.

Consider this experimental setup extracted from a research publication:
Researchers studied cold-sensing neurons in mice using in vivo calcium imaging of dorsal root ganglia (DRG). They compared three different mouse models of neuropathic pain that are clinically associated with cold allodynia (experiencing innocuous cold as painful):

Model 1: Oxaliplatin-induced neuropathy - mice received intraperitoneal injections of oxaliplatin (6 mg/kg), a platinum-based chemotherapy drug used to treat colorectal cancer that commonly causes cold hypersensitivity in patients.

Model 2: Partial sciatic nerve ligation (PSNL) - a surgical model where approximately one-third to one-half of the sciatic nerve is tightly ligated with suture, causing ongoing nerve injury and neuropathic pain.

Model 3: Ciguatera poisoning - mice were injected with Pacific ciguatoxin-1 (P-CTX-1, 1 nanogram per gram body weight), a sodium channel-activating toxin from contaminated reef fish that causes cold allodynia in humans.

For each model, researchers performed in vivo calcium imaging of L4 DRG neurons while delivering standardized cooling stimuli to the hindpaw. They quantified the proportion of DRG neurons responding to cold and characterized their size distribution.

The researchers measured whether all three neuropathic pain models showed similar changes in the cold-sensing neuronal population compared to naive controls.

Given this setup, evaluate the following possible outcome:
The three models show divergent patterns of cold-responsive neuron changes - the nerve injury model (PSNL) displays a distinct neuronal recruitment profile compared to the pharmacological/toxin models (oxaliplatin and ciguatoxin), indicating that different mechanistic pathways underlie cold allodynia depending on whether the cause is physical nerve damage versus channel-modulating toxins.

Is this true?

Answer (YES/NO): NO